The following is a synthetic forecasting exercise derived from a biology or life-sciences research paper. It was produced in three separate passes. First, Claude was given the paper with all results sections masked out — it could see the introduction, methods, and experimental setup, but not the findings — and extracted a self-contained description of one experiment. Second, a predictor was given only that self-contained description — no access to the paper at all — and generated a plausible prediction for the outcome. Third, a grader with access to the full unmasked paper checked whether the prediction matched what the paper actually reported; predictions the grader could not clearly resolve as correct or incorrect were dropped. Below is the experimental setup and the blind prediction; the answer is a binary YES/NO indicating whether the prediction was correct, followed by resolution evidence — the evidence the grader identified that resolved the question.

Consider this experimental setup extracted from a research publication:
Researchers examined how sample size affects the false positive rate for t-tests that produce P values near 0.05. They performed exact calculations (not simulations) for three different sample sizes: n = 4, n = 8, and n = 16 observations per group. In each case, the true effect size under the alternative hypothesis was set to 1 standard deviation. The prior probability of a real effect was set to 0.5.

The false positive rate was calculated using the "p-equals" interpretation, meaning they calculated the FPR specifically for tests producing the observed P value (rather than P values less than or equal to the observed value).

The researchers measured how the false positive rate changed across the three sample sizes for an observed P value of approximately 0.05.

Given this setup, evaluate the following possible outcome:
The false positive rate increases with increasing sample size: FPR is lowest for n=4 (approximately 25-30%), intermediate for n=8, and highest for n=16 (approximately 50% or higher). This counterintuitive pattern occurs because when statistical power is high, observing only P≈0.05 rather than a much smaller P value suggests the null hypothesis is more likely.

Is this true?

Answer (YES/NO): NO